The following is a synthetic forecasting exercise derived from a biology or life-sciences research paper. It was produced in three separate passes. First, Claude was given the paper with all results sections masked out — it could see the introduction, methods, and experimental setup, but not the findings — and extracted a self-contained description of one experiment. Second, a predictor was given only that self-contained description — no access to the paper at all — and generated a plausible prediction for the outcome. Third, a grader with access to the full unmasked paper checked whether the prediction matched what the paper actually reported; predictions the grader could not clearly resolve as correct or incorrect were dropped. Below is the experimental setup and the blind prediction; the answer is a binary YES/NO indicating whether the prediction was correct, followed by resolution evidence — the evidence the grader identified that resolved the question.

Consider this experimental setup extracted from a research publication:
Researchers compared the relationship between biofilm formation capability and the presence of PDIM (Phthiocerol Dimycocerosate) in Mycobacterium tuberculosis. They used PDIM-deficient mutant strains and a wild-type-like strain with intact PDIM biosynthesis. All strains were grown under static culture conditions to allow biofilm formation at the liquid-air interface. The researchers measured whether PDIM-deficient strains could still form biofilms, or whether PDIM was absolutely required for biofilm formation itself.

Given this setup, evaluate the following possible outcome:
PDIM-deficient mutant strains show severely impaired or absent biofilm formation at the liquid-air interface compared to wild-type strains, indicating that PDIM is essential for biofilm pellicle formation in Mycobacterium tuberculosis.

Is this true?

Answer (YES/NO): NO